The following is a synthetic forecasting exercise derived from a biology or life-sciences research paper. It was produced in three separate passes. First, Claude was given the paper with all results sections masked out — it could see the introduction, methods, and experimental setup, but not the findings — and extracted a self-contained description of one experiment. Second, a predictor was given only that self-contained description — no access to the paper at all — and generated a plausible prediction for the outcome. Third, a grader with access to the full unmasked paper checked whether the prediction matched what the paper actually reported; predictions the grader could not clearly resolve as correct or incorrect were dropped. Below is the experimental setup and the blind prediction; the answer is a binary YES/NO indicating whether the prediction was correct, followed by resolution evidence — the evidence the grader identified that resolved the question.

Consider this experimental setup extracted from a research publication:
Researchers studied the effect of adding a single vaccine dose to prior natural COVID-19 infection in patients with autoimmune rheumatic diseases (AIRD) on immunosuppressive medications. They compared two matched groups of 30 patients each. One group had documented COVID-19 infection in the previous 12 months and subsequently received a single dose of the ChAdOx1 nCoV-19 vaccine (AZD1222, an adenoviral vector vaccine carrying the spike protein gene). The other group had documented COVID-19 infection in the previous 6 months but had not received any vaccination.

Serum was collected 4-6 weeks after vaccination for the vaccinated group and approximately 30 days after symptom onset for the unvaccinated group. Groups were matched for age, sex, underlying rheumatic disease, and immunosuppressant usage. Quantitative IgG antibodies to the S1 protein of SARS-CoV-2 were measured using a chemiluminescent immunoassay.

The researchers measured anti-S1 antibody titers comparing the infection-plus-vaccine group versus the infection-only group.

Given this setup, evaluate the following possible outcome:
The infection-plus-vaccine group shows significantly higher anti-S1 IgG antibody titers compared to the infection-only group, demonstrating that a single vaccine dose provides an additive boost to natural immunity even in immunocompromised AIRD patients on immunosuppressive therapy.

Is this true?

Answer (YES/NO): YES